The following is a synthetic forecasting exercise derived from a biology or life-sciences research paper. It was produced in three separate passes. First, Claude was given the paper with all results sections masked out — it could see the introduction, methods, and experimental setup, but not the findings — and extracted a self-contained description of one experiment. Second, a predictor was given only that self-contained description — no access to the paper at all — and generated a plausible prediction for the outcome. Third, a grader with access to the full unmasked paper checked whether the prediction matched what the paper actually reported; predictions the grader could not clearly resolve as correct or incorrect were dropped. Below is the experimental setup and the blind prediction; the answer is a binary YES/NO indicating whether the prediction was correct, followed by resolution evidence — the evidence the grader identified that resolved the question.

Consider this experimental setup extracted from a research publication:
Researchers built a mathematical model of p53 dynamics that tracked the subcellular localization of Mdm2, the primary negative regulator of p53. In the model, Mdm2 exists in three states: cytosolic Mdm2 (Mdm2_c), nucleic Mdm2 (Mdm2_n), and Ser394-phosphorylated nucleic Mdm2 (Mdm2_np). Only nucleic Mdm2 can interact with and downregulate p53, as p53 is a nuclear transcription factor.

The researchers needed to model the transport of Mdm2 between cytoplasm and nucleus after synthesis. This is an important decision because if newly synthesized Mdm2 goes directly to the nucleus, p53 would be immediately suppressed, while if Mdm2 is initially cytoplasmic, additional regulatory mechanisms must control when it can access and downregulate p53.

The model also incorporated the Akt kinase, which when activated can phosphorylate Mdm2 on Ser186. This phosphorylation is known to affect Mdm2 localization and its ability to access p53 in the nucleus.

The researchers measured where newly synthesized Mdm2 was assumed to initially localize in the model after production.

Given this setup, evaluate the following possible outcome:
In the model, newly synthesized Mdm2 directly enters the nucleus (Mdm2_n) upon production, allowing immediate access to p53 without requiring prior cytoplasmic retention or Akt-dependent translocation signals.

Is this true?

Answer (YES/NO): NO